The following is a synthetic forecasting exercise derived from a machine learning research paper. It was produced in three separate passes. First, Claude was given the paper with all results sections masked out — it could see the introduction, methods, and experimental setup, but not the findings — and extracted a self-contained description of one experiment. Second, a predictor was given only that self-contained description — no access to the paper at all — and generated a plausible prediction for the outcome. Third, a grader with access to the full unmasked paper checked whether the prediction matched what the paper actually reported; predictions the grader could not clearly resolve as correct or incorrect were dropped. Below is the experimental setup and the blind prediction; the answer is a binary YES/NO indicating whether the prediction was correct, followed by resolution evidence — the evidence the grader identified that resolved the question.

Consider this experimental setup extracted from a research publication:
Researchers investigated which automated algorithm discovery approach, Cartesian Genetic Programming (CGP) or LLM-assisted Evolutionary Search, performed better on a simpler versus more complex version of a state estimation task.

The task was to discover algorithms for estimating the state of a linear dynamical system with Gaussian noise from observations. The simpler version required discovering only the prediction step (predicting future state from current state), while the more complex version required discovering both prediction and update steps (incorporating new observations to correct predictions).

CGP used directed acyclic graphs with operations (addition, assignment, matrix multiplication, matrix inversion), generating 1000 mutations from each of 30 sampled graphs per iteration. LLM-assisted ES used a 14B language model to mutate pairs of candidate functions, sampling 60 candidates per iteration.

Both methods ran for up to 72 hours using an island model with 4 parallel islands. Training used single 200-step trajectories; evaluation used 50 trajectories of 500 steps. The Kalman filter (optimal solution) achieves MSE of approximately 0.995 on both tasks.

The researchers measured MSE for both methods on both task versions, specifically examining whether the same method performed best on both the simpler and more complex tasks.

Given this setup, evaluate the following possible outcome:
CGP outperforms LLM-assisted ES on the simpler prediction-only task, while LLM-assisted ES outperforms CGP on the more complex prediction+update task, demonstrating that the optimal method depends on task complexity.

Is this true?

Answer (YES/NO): NO